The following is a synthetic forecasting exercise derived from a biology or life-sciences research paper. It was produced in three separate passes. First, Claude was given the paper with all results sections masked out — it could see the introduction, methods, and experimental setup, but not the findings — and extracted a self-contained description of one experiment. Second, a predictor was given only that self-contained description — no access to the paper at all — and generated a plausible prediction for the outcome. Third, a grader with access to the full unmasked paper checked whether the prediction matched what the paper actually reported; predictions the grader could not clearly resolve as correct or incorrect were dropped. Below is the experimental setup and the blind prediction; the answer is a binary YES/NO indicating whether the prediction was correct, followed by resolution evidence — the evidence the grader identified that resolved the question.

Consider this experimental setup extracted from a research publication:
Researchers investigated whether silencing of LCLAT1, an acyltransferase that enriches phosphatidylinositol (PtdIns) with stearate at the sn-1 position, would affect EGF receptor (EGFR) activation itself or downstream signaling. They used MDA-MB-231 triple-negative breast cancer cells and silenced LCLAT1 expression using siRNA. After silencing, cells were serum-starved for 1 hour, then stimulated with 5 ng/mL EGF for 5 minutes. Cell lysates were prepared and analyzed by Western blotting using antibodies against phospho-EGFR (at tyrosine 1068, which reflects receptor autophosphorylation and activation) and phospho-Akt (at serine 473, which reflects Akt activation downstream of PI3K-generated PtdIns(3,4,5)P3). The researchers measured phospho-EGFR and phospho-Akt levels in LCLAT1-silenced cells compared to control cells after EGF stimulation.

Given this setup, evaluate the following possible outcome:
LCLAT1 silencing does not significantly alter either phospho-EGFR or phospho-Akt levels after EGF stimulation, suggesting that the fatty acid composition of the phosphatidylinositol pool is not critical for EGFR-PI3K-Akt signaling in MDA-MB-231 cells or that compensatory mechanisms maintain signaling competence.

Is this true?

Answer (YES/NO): NO